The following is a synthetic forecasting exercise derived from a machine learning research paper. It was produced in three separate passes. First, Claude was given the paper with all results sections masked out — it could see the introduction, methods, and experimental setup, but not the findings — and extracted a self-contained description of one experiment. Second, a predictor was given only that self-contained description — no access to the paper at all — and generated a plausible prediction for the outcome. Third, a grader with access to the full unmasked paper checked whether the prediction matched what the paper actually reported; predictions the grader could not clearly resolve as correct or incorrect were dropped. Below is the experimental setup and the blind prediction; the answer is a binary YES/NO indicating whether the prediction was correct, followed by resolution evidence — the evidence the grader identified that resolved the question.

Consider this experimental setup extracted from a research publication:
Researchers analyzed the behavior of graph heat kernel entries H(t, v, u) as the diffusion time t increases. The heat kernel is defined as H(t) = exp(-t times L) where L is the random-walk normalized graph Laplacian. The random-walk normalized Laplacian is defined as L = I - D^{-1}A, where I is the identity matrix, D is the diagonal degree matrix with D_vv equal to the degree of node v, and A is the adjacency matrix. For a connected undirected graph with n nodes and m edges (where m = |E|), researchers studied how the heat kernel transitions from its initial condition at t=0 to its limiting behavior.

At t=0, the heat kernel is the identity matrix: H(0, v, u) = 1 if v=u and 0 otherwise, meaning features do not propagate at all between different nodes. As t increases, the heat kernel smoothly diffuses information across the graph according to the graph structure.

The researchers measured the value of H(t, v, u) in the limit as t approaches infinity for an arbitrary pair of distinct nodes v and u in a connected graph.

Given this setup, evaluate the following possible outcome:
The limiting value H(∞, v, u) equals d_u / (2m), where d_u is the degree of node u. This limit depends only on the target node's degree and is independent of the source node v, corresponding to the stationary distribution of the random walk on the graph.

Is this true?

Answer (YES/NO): YES